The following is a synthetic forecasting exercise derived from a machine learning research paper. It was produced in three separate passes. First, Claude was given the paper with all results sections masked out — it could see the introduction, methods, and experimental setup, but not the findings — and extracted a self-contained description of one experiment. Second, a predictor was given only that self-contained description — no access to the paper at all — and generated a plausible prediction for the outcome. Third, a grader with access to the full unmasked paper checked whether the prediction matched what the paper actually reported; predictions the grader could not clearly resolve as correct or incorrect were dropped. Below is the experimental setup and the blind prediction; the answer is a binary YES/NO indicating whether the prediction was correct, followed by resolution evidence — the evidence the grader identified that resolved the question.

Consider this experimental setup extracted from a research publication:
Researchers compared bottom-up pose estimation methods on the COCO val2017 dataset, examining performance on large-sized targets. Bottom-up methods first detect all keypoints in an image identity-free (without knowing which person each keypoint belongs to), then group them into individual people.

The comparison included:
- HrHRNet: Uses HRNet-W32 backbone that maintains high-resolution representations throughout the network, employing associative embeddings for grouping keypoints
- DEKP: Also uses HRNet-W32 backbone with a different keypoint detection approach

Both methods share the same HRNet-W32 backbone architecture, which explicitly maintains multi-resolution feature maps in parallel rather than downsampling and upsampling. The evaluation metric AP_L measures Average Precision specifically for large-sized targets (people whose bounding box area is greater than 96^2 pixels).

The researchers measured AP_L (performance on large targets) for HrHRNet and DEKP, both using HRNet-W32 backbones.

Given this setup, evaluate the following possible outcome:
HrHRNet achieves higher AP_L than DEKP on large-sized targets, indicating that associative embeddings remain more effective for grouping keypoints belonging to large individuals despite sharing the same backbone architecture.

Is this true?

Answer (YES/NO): NO